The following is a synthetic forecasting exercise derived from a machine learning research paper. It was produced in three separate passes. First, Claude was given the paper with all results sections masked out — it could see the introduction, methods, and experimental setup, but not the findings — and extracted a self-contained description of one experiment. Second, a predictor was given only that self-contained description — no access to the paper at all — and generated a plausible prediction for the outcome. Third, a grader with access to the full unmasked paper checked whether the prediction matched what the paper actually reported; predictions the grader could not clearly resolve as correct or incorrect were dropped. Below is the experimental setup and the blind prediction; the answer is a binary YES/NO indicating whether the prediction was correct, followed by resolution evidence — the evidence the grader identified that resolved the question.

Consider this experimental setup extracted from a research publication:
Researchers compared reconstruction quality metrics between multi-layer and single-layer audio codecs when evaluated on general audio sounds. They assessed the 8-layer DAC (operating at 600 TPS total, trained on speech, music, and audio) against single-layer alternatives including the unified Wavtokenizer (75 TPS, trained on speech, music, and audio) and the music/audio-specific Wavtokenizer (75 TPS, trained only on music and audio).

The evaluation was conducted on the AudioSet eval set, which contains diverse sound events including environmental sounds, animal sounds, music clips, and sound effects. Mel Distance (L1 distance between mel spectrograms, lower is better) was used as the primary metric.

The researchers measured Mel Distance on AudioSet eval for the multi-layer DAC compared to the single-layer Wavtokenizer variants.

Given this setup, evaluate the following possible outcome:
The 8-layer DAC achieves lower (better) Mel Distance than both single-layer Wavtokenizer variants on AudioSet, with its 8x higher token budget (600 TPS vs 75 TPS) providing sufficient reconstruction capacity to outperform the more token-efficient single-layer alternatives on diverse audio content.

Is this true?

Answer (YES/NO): NO